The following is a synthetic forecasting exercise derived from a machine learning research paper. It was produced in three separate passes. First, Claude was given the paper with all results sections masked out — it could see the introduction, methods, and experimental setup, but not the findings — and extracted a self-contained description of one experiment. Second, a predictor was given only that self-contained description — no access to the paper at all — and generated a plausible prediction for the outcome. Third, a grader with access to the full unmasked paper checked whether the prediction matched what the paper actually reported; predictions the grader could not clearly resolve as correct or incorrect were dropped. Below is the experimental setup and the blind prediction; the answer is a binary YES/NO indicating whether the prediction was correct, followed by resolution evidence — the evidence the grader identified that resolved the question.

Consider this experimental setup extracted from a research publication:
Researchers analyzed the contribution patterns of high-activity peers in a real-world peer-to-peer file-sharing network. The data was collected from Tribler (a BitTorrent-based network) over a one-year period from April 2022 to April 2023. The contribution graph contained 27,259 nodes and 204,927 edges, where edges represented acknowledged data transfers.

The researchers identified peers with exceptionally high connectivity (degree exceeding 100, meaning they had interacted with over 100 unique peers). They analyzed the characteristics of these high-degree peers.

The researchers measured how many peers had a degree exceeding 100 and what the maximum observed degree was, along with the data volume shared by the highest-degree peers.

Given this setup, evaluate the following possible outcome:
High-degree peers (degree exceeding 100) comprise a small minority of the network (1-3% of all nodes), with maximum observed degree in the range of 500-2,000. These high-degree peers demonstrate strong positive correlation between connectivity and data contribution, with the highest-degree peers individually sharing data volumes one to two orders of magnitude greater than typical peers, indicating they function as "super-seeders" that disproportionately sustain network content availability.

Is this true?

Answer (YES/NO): NO